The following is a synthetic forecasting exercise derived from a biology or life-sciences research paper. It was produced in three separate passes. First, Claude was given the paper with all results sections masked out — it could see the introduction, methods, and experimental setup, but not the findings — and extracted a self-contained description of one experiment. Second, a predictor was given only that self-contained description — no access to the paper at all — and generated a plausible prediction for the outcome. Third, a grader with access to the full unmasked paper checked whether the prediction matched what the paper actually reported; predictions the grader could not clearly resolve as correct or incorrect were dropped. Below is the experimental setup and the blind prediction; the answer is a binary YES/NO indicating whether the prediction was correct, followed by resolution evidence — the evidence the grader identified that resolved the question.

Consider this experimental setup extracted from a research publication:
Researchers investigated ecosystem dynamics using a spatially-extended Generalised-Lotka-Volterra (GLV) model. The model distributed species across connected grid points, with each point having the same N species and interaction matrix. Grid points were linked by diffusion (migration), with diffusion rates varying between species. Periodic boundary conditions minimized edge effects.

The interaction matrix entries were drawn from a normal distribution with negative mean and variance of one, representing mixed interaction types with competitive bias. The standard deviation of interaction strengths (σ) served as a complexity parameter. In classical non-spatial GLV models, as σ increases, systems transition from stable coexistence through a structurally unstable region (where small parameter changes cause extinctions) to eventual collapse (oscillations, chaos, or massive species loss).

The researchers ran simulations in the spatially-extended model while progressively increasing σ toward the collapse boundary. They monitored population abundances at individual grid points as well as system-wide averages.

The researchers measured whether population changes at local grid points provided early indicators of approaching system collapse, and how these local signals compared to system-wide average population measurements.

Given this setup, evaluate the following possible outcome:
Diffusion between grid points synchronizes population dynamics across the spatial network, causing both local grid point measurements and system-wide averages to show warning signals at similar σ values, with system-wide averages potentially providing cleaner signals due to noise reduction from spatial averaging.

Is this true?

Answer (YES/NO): NO